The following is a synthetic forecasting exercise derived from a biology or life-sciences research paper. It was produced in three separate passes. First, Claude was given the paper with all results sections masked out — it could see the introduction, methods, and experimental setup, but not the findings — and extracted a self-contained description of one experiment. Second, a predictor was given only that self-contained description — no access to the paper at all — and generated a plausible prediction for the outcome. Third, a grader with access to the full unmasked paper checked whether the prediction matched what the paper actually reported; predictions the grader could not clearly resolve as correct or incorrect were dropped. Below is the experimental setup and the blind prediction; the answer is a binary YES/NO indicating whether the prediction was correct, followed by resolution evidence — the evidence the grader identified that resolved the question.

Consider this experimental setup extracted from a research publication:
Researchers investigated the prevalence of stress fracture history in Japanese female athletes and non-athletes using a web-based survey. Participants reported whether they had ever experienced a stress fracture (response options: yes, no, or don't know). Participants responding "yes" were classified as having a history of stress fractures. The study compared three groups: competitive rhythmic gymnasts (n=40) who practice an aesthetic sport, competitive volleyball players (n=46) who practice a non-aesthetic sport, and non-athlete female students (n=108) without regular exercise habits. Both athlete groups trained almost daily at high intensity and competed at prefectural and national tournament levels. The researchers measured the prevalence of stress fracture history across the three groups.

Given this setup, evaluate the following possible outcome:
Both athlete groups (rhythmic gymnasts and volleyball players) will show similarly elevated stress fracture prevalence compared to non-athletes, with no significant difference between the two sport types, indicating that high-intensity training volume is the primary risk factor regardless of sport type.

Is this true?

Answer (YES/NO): NO